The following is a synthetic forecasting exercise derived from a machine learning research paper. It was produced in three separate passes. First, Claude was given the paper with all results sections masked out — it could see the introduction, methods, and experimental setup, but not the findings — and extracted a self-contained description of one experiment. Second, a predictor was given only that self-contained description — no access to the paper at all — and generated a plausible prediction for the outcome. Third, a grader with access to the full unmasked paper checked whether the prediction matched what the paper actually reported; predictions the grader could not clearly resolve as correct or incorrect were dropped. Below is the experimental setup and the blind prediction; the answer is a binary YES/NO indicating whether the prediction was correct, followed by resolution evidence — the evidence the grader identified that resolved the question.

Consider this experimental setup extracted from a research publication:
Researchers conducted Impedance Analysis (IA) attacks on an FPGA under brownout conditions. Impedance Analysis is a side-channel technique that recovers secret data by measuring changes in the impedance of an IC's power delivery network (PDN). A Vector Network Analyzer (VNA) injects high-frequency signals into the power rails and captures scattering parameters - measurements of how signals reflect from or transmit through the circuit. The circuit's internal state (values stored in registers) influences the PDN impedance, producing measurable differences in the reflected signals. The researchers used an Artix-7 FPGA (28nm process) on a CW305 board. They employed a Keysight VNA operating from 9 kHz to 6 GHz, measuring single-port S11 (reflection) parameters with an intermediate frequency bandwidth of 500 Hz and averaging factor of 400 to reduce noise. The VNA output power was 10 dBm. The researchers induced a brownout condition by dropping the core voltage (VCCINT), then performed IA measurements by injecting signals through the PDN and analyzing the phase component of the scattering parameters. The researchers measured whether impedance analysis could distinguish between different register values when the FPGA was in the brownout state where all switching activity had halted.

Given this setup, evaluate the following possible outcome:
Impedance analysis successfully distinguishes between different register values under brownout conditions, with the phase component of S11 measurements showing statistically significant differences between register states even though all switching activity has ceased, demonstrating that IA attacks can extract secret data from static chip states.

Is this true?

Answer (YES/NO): YES